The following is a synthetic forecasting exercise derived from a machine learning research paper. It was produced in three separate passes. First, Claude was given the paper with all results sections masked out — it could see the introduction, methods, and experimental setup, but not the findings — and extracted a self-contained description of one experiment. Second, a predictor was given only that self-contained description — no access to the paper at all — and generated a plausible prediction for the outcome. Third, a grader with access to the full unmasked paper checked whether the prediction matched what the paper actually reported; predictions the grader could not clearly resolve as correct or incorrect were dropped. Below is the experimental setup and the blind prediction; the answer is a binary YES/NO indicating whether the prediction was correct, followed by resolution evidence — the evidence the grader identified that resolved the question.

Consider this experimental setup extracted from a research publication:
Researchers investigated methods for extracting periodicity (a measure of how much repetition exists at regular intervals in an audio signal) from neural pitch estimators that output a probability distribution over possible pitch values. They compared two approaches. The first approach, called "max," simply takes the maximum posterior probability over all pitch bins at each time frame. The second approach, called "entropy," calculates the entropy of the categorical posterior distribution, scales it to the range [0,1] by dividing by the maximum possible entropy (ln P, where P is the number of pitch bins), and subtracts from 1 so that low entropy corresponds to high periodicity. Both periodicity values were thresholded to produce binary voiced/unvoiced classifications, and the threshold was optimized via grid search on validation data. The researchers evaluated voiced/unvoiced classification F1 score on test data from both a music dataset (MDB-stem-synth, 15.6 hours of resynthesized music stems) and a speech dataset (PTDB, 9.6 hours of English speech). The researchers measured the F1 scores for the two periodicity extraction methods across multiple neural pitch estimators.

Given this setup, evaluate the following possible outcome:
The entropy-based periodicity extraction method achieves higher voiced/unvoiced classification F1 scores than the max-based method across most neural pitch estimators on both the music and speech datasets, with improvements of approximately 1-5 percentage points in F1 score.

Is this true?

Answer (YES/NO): NO